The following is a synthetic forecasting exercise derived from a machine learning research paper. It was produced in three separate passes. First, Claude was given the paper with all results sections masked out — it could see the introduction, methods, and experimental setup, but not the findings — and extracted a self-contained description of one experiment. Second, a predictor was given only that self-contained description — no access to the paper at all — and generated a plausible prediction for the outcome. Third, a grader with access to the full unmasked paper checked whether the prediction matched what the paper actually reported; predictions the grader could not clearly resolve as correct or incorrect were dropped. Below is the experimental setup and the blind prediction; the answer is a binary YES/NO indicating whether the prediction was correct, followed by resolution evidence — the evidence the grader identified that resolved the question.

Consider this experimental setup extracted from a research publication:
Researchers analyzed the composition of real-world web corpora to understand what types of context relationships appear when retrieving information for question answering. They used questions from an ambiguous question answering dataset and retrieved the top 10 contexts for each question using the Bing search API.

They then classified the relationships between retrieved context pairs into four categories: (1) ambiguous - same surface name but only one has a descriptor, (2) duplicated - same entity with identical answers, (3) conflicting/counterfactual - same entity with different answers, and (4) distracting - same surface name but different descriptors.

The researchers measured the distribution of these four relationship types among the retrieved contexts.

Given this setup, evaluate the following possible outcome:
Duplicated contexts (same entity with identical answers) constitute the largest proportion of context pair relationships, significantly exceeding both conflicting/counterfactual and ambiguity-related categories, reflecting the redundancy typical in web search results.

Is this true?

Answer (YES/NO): NO